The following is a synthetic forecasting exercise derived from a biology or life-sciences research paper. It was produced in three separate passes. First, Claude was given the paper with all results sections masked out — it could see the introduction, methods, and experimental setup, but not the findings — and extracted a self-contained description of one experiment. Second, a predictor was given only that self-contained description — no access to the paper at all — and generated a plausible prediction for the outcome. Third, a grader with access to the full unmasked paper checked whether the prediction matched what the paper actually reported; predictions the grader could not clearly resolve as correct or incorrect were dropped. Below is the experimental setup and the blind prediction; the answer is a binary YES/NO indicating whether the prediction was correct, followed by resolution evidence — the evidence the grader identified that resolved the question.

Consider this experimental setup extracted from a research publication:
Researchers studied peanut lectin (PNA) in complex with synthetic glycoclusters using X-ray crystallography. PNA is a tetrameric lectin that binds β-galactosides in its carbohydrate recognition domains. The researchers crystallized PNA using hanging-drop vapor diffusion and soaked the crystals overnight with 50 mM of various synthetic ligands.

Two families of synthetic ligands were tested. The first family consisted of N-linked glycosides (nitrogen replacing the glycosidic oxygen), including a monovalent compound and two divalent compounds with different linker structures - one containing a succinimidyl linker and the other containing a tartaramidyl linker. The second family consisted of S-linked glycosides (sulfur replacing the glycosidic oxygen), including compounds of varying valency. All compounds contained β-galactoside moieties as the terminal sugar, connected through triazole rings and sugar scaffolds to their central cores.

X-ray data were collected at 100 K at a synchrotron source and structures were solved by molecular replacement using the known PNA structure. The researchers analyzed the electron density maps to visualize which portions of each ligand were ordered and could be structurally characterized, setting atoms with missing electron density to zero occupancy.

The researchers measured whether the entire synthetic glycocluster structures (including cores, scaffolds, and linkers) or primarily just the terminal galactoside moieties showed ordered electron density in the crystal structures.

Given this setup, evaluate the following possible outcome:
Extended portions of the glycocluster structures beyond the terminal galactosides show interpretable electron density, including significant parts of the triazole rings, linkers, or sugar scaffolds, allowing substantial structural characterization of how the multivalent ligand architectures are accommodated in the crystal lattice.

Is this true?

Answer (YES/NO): NO